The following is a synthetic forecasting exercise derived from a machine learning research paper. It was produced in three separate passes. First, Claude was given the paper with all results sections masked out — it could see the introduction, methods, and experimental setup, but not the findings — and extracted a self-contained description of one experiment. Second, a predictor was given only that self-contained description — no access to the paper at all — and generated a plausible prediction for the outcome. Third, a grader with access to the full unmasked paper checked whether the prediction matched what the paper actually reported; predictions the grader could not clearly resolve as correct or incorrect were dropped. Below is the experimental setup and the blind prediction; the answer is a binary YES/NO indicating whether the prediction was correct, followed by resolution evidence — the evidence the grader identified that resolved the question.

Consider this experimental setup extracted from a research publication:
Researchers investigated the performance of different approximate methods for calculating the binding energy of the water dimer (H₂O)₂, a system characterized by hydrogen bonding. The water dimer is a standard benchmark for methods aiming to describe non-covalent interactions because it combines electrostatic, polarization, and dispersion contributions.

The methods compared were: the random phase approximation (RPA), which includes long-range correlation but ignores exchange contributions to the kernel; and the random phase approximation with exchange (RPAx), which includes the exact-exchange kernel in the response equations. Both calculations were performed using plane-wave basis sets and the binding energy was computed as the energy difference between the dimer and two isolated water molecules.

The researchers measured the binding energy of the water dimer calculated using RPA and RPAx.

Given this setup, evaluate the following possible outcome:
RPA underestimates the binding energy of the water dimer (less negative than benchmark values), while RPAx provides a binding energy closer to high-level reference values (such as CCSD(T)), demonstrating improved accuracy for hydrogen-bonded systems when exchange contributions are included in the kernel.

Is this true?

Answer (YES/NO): YES